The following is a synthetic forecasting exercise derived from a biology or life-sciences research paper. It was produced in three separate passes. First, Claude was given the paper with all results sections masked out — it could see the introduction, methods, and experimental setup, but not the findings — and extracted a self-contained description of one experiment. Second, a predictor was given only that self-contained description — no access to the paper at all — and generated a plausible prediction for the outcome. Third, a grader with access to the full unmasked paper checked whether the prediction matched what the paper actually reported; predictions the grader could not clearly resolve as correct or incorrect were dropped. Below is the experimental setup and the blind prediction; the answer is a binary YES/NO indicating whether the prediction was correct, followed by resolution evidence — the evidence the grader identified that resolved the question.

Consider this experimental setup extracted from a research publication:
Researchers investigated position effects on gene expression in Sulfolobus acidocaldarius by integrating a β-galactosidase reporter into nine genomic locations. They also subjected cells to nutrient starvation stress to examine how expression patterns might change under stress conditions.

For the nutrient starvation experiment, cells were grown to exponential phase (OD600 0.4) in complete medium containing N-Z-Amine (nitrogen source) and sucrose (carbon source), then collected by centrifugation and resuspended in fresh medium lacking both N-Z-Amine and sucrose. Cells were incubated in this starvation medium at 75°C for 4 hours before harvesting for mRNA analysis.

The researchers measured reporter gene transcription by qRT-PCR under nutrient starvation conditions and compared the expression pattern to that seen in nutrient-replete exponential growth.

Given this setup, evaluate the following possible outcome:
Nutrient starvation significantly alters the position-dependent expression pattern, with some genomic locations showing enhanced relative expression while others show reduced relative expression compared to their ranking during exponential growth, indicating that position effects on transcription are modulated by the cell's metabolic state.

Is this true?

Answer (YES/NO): YES